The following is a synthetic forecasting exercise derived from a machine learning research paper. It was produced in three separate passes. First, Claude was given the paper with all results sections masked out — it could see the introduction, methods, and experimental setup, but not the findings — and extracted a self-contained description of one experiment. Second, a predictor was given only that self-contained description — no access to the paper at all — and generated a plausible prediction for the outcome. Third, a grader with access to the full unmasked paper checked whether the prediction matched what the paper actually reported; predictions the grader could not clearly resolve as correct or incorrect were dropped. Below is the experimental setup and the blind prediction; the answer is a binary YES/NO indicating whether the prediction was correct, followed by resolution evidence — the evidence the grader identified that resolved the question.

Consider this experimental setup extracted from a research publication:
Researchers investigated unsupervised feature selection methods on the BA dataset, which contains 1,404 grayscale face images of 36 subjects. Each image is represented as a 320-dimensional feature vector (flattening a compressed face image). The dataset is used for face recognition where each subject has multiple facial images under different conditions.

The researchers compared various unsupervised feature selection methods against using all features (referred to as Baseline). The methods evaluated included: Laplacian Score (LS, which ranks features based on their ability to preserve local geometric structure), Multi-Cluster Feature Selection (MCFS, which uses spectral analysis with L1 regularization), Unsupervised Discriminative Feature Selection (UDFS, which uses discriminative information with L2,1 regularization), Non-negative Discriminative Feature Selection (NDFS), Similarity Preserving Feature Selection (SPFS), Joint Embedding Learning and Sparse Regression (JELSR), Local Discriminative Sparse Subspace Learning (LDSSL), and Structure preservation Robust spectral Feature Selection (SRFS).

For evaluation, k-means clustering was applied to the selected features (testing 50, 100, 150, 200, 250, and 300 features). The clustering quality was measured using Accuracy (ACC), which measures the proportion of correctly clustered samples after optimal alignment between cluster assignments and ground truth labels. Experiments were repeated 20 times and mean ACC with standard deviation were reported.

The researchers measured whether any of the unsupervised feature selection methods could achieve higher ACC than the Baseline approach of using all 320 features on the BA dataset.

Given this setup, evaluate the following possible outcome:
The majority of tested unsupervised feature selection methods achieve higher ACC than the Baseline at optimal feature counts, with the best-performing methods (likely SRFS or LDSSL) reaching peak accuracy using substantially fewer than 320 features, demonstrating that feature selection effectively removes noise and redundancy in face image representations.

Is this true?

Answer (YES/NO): NO